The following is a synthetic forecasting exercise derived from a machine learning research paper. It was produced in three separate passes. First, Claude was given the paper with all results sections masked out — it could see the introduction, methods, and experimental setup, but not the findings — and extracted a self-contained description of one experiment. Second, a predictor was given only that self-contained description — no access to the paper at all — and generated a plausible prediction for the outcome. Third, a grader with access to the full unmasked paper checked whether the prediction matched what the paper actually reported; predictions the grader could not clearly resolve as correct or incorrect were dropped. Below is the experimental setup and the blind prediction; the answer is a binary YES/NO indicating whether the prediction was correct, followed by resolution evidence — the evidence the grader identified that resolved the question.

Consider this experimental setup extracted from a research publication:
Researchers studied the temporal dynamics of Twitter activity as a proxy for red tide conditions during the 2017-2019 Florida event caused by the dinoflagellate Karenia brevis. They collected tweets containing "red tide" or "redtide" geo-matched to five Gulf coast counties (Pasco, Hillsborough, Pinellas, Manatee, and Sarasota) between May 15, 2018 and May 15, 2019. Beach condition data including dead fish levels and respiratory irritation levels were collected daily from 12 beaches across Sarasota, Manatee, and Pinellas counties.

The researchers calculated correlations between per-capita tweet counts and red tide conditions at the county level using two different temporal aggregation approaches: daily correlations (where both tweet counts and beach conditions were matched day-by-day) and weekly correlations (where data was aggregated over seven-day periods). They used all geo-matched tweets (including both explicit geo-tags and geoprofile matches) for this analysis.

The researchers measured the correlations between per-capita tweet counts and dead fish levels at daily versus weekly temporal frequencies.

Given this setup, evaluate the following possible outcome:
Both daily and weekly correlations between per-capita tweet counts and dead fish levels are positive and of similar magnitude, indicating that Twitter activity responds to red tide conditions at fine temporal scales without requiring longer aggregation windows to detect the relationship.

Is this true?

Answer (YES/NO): NO